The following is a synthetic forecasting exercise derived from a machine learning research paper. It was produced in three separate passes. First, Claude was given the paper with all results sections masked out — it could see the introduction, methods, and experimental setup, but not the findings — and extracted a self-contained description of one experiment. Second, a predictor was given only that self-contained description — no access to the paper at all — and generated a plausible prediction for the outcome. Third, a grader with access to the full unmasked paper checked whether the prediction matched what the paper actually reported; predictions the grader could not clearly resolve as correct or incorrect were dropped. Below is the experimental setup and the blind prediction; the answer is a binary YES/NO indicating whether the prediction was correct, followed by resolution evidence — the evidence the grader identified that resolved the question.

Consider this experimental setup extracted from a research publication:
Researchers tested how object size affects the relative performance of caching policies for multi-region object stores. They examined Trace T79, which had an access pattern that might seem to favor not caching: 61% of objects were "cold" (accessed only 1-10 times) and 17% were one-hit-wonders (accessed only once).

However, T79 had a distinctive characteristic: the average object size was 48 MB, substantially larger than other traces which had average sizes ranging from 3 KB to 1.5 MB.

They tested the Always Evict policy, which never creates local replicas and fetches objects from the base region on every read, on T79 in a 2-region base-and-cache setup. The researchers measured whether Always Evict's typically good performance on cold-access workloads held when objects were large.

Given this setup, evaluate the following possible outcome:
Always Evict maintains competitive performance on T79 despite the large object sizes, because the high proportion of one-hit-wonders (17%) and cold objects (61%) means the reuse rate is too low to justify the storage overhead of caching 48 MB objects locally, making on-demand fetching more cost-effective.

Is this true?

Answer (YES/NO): NO